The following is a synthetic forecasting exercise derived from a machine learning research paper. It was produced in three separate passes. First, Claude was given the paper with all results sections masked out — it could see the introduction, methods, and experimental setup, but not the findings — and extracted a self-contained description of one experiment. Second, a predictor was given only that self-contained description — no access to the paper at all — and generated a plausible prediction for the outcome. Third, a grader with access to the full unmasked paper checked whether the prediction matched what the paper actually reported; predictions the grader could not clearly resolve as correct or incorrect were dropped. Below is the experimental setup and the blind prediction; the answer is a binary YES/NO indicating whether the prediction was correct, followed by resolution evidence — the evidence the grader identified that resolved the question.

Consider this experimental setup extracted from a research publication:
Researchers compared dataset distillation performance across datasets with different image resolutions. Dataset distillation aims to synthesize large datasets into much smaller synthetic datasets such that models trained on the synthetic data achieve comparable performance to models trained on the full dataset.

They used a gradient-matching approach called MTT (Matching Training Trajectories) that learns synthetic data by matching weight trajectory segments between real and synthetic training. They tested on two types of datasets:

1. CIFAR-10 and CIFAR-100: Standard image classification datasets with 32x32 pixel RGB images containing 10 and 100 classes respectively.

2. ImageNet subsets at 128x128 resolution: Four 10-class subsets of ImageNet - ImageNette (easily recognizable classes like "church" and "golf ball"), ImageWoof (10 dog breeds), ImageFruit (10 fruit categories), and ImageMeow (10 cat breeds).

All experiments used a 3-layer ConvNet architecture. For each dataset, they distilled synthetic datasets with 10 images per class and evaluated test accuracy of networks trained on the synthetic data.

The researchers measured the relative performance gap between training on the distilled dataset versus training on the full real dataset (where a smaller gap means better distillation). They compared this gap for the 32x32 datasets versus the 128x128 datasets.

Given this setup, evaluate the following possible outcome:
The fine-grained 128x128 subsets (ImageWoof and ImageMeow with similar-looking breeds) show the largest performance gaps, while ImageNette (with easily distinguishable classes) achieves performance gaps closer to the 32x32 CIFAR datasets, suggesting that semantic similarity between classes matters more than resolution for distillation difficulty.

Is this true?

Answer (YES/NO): NO